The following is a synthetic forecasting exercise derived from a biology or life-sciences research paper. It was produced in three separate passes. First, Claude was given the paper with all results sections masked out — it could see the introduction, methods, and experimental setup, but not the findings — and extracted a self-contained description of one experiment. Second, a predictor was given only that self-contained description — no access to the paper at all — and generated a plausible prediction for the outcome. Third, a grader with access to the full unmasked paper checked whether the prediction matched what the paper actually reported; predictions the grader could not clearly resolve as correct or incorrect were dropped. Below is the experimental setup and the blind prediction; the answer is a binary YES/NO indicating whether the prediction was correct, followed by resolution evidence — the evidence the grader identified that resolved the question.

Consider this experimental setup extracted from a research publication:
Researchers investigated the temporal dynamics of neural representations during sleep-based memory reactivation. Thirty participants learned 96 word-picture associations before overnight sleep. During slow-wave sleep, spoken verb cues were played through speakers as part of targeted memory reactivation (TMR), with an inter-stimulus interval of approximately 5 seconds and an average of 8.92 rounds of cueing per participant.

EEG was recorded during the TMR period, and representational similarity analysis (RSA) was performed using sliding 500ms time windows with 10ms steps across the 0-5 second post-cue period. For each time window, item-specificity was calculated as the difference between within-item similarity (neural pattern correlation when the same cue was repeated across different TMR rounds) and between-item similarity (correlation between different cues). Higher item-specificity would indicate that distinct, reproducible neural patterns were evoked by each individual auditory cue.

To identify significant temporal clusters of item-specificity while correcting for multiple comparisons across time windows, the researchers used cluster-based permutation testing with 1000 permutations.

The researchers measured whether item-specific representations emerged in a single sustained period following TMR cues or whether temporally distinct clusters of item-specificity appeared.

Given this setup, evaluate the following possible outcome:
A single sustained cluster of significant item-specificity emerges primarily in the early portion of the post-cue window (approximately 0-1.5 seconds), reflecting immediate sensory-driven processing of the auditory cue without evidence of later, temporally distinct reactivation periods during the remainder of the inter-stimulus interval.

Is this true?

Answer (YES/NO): NO